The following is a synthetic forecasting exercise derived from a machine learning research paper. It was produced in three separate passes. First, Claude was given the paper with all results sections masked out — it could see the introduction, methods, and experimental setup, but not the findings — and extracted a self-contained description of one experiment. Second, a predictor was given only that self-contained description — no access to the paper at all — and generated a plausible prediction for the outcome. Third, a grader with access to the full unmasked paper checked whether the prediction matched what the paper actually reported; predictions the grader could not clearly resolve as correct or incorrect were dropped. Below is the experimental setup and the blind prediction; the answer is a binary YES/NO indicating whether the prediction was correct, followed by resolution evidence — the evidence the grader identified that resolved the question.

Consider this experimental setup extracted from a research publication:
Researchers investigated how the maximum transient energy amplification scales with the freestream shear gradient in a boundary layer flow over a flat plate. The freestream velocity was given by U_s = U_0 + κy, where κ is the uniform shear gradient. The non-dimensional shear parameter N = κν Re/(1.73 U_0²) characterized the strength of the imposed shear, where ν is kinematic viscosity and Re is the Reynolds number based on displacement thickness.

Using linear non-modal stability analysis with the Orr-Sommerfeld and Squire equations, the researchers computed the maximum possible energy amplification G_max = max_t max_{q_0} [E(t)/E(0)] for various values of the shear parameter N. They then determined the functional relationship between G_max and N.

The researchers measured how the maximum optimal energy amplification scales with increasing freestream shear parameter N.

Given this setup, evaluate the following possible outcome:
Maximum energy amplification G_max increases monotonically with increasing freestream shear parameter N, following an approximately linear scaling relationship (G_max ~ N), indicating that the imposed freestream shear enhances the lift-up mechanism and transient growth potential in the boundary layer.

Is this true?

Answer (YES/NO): NO